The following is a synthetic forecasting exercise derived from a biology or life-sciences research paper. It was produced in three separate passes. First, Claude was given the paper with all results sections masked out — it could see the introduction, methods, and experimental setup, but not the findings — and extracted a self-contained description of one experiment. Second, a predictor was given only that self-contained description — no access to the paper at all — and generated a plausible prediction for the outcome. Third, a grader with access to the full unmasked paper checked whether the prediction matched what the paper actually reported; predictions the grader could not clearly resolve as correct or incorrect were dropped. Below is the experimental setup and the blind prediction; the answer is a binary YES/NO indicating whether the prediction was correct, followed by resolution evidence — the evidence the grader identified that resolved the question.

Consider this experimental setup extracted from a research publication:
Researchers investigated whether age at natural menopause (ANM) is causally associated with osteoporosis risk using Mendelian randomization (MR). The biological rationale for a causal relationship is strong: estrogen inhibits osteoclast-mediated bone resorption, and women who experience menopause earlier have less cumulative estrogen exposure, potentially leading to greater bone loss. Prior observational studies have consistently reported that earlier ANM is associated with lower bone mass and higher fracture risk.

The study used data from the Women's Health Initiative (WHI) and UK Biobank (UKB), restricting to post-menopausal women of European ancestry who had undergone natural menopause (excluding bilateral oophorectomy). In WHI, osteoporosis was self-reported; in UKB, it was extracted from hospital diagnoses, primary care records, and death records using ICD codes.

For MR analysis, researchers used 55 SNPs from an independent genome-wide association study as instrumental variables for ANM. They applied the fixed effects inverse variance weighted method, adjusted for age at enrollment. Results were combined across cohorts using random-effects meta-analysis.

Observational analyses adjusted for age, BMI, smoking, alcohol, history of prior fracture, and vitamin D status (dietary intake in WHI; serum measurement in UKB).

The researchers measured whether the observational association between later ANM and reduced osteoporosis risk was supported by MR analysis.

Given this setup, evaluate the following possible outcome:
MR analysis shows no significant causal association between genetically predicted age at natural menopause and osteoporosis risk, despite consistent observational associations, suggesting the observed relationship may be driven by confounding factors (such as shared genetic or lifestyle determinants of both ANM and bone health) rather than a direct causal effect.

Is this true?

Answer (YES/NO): NO